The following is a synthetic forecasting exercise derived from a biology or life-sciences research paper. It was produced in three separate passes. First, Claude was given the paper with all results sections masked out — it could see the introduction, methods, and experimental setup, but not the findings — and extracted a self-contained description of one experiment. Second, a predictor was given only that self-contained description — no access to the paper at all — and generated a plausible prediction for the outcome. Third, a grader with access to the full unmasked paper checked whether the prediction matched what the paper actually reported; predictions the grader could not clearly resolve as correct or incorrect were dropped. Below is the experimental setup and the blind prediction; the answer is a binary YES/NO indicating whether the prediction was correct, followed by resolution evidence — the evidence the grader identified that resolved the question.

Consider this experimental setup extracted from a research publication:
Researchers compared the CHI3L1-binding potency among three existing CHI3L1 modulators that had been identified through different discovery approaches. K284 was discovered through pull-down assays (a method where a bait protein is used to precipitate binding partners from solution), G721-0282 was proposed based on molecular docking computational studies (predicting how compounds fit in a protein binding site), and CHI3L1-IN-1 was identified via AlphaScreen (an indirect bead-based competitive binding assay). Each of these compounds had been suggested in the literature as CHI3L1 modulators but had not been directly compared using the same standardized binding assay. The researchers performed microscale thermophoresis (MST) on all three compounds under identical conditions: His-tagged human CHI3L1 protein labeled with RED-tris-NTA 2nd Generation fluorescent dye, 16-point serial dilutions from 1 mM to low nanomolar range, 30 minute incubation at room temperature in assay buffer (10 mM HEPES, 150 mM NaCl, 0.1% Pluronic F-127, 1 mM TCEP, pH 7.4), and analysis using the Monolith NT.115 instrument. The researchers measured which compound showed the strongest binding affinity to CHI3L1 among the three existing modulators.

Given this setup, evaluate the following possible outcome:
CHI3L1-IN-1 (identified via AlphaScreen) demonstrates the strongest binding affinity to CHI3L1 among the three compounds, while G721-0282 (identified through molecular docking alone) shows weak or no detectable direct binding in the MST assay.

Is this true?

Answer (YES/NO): NO